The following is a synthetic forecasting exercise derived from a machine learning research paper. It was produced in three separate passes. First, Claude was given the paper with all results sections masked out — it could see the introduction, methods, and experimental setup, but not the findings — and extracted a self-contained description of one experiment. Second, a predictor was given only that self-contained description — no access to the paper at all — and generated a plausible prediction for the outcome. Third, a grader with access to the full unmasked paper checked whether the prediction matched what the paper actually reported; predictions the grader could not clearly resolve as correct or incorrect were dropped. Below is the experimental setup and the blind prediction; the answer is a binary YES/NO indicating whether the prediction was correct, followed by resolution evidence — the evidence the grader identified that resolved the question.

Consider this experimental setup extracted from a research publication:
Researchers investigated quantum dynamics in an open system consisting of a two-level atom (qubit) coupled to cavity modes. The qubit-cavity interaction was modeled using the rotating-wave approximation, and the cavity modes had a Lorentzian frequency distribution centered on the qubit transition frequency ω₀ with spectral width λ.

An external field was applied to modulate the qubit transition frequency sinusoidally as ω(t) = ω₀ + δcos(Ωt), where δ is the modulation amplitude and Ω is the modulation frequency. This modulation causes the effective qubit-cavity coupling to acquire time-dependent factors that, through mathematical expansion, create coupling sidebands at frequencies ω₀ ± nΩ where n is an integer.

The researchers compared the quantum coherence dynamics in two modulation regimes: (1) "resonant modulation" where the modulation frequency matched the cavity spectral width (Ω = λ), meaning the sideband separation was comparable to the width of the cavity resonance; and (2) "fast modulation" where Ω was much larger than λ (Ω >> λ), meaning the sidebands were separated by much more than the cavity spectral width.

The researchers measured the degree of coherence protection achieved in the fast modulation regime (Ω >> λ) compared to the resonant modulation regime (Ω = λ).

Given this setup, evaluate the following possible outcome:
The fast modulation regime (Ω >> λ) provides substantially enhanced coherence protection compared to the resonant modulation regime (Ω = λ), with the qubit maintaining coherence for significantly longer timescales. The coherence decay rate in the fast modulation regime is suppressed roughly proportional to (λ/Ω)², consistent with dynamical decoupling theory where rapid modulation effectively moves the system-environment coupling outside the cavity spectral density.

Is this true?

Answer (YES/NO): NO